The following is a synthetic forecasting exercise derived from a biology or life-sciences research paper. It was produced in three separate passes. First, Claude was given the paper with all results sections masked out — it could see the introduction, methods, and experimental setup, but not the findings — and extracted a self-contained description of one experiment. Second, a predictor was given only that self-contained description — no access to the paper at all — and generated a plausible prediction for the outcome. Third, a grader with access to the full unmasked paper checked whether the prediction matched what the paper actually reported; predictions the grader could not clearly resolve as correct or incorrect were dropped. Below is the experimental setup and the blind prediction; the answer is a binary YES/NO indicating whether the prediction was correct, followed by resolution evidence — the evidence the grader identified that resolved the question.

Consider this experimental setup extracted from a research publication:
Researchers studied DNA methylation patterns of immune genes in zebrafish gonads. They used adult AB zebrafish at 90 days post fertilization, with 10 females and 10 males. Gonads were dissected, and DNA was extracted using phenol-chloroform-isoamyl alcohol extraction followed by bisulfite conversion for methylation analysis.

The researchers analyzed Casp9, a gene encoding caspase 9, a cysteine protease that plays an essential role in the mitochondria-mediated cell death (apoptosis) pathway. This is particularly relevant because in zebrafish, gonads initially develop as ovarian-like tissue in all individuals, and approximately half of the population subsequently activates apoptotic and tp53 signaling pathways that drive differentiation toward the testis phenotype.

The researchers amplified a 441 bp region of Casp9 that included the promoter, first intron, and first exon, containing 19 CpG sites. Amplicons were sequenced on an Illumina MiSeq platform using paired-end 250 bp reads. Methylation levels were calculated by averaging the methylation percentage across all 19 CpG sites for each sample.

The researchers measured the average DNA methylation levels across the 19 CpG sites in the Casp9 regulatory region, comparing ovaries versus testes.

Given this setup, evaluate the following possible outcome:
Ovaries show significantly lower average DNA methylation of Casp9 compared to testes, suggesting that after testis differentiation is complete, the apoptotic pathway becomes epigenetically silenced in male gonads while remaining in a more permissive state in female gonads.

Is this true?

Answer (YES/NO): YES